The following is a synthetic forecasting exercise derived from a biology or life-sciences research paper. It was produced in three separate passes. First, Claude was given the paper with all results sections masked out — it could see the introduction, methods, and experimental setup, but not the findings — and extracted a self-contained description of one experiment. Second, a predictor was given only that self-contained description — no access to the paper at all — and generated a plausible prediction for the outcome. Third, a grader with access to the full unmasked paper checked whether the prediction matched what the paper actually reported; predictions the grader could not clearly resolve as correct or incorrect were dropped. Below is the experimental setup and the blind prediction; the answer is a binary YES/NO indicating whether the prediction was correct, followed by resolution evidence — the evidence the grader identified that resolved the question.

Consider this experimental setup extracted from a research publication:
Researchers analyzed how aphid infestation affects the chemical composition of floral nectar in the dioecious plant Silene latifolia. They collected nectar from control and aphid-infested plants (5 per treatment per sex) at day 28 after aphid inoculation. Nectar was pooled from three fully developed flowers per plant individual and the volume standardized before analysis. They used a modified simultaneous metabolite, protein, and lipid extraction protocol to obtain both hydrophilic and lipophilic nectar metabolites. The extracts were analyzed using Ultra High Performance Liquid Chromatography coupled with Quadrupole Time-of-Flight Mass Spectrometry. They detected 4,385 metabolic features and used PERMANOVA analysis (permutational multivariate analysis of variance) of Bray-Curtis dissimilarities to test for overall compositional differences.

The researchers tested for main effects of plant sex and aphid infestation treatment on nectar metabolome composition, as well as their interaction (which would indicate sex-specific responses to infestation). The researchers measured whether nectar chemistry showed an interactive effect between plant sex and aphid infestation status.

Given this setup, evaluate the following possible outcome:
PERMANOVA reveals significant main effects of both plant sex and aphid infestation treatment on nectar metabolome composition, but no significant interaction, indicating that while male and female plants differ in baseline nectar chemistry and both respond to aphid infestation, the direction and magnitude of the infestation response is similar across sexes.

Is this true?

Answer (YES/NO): NO